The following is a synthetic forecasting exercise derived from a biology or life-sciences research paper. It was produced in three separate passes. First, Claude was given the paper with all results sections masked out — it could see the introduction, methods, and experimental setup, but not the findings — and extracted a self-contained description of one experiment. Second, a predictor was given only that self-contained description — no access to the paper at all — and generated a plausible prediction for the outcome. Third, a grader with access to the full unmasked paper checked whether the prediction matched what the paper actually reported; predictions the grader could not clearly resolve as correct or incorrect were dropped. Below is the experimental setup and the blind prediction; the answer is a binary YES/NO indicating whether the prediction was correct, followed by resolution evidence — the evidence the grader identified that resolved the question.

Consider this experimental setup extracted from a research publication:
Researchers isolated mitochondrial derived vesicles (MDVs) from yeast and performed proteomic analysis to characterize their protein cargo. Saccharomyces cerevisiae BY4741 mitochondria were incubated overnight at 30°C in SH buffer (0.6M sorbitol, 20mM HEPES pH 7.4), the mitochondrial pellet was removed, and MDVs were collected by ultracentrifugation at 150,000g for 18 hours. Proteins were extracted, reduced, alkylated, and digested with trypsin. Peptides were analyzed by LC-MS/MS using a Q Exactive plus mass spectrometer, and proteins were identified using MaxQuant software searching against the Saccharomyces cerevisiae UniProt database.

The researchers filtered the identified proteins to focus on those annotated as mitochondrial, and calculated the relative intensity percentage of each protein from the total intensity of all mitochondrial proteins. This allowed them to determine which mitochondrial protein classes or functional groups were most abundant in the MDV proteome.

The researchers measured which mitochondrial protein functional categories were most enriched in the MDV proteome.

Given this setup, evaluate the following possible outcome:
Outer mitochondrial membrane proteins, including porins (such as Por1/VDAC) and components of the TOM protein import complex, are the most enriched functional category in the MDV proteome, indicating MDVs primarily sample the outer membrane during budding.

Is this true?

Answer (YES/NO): NO